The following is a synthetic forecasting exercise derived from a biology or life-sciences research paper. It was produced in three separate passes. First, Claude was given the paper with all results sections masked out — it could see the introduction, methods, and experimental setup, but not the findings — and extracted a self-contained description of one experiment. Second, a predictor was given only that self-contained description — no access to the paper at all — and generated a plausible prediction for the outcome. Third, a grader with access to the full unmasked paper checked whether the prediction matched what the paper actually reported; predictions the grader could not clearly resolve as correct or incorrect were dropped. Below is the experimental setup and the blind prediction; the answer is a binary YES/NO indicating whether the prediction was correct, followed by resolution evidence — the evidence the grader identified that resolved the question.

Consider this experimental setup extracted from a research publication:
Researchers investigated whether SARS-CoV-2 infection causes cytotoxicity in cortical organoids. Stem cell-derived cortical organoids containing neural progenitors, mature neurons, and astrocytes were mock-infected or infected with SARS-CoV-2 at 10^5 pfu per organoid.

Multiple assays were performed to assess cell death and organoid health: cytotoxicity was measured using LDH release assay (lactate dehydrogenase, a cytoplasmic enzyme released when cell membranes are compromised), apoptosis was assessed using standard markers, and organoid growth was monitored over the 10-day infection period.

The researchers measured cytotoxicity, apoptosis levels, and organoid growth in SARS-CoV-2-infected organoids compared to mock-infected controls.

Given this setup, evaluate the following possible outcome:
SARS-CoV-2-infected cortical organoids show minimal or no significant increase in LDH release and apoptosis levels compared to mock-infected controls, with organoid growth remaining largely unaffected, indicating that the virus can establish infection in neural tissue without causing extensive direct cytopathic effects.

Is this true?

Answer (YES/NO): YES